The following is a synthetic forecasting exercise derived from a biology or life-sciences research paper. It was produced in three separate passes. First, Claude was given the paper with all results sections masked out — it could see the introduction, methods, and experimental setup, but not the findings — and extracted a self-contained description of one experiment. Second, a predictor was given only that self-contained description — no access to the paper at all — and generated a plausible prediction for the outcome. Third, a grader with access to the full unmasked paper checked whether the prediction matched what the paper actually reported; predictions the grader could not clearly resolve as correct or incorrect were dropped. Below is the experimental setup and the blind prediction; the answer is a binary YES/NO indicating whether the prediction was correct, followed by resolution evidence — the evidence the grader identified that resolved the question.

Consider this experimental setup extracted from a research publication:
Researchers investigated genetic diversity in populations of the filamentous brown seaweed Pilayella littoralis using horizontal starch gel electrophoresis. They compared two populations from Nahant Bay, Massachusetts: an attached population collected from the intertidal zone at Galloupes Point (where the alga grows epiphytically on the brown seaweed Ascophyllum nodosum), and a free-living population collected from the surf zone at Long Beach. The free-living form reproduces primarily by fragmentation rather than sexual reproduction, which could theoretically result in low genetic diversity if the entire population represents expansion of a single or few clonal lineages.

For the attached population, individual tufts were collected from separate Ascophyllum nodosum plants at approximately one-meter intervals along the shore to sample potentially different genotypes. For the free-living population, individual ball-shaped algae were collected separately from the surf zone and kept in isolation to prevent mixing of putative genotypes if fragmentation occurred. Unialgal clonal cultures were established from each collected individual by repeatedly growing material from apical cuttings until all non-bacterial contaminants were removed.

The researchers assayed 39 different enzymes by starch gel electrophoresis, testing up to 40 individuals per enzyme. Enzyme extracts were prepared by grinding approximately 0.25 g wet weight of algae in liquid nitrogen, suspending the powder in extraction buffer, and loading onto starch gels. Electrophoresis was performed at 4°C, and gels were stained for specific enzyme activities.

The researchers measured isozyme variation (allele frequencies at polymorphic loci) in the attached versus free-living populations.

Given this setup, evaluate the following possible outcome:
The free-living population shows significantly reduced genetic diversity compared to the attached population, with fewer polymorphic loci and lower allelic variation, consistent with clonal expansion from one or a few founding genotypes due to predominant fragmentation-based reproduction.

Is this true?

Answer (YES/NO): NO